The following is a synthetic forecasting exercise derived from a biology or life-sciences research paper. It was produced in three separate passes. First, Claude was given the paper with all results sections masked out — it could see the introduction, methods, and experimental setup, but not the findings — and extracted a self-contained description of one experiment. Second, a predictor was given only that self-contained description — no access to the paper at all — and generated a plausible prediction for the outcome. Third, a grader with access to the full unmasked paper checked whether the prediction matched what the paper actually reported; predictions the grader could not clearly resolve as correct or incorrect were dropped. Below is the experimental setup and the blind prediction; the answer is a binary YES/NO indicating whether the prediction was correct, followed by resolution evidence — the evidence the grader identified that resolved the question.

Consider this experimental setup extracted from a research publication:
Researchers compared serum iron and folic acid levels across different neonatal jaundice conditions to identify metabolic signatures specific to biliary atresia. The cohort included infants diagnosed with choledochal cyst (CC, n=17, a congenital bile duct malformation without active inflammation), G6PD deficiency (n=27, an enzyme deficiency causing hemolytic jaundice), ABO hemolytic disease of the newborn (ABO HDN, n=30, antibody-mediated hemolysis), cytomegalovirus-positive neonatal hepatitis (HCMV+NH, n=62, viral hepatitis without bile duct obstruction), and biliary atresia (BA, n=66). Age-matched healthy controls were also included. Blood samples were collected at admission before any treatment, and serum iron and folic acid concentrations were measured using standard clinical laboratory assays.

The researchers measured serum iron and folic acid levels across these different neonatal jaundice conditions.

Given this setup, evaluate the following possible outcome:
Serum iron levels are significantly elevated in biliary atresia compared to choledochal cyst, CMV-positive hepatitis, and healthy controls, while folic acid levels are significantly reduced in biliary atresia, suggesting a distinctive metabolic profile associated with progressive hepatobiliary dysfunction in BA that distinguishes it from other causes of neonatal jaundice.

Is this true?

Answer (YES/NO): NO